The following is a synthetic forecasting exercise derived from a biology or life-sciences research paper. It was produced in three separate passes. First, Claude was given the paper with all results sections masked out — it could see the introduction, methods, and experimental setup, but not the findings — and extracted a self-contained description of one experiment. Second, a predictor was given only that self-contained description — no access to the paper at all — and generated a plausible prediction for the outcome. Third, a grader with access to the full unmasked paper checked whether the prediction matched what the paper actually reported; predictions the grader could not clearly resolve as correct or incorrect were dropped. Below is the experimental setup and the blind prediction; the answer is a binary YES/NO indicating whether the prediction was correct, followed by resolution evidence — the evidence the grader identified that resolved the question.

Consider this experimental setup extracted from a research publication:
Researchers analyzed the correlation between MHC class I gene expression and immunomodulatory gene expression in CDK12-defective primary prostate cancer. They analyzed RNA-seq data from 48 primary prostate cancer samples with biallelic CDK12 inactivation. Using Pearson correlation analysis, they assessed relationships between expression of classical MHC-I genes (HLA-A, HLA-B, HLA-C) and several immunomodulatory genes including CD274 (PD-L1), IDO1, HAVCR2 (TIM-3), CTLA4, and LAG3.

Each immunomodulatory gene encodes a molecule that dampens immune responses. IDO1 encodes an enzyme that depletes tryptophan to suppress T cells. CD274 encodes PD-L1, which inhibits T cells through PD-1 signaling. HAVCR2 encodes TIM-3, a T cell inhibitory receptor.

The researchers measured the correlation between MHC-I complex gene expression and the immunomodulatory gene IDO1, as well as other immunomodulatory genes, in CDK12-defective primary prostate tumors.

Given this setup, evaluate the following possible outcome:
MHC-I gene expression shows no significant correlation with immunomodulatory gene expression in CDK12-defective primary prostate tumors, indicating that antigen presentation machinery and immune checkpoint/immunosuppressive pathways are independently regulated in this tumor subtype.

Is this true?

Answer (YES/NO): NO